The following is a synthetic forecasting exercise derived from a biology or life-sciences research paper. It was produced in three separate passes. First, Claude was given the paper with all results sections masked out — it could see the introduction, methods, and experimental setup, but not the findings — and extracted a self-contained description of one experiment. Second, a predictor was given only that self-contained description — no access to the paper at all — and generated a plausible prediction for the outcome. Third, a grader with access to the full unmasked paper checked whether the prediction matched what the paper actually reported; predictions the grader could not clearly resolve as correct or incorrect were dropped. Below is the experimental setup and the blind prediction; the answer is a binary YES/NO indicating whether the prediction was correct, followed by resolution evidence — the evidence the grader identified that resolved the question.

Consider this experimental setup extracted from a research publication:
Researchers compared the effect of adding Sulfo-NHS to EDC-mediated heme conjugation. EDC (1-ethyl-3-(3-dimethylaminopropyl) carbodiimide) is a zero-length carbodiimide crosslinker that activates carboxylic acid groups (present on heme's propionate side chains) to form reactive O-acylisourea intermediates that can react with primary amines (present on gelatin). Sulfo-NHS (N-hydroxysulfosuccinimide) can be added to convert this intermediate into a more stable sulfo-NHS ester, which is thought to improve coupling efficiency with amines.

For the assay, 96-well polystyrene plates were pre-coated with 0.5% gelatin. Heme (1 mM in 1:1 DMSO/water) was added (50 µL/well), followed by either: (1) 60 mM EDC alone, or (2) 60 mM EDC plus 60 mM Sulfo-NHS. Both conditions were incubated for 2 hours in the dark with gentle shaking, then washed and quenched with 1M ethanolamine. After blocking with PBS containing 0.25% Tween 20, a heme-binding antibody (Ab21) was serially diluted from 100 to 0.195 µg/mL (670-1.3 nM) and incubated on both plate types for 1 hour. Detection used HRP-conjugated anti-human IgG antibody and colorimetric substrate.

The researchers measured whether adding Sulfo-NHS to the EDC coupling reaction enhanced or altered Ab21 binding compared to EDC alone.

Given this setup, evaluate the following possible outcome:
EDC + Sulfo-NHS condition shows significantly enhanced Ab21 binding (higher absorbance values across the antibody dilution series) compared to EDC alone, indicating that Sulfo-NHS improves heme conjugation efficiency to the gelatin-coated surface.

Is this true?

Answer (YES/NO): NO